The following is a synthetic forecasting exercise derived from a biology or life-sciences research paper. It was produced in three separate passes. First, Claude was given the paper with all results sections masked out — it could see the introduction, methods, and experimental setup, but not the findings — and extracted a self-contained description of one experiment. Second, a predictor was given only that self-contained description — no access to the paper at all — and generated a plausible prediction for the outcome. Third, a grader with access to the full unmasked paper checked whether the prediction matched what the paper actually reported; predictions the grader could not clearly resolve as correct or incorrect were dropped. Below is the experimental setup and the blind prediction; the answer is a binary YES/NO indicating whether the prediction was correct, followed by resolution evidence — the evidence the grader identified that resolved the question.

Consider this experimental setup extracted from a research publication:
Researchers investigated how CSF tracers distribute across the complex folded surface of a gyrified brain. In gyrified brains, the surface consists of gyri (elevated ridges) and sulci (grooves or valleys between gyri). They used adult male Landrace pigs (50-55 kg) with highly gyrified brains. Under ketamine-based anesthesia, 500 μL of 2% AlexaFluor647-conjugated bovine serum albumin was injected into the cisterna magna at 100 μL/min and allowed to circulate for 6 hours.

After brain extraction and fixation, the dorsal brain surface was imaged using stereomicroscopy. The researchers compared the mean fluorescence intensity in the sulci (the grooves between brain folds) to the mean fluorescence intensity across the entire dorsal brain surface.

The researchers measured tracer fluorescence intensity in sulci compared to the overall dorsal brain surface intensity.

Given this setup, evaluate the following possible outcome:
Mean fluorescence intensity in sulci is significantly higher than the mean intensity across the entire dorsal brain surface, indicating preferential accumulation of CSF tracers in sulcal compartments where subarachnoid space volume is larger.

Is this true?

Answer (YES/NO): YES